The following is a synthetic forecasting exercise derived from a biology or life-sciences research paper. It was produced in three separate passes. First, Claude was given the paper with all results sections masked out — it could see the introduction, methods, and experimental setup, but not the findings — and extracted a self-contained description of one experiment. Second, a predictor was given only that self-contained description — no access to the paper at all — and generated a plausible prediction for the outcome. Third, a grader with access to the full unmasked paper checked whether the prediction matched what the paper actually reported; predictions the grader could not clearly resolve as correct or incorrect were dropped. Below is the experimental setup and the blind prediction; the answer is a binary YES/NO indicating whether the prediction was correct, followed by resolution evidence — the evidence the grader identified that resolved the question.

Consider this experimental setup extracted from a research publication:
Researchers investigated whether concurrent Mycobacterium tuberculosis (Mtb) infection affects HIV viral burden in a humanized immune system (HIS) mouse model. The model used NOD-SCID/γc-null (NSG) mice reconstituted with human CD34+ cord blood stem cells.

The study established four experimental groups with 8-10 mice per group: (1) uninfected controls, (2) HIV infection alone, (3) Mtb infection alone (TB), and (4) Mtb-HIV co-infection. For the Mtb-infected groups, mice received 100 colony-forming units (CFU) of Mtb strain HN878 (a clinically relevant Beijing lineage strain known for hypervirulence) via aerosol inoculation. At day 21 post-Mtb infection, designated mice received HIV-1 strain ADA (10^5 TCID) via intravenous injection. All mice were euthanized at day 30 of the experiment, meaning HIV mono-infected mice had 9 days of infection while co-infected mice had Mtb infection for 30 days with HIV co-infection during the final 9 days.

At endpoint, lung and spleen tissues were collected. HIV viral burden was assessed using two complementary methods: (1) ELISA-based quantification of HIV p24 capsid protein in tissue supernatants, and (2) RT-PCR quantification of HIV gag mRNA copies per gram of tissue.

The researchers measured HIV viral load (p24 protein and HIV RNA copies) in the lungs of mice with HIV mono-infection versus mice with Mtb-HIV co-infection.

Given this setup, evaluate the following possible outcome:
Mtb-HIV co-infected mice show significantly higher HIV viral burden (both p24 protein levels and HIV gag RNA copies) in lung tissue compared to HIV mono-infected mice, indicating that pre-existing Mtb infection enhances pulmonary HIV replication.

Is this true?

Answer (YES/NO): YES